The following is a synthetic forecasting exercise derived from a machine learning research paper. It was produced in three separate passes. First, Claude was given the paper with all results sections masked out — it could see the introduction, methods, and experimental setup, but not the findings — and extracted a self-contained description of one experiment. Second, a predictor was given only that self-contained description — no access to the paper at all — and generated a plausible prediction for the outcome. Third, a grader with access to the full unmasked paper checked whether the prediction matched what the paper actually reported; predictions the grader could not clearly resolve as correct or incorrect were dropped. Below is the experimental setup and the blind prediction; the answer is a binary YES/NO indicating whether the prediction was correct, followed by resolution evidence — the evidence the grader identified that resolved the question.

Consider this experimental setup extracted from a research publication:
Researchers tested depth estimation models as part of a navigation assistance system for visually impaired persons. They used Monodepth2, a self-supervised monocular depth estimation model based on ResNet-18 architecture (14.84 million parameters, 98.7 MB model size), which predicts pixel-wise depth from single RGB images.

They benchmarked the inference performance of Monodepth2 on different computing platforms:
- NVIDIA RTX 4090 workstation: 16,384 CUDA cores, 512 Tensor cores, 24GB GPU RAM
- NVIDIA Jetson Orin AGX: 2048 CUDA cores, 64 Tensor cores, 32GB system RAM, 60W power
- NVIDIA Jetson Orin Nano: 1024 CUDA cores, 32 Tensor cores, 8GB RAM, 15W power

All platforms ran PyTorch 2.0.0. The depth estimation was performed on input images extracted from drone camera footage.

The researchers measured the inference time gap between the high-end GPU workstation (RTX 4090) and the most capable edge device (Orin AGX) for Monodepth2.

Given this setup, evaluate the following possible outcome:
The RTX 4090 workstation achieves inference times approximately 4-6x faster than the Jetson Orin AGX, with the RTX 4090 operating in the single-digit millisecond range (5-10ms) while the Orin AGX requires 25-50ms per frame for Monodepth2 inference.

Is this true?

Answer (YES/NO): NO